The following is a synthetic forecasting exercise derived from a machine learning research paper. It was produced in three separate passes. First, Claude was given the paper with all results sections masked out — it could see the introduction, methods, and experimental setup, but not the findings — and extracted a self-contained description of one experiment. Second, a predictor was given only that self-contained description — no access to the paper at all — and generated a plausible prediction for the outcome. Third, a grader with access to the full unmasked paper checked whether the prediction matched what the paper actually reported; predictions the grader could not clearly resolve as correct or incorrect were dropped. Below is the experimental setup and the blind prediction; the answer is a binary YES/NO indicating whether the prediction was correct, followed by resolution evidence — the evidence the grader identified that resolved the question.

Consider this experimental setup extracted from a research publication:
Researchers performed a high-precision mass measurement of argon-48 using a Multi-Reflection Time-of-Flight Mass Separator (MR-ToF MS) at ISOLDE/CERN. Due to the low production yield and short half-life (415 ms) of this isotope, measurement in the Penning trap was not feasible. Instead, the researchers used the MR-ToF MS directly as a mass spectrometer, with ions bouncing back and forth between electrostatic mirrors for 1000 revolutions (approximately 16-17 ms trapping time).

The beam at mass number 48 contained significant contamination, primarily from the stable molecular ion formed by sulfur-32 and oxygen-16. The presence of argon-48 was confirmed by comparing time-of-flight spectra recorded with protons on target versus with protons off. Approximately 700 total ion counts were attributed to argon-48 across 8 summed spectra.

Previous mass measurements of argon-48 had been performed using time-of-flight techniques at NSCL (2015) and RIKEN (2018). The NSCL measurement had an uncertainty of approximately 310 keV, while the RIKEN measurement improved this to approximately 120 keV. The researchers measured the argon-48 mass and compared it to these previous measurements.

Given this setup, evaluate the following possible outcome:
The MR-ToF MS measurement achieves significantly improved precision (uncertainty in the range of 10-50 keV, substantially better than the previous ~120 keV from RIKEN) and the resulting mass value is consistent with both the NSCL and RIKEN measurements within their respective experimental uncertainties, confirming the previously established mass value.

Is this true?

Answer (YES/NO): YES